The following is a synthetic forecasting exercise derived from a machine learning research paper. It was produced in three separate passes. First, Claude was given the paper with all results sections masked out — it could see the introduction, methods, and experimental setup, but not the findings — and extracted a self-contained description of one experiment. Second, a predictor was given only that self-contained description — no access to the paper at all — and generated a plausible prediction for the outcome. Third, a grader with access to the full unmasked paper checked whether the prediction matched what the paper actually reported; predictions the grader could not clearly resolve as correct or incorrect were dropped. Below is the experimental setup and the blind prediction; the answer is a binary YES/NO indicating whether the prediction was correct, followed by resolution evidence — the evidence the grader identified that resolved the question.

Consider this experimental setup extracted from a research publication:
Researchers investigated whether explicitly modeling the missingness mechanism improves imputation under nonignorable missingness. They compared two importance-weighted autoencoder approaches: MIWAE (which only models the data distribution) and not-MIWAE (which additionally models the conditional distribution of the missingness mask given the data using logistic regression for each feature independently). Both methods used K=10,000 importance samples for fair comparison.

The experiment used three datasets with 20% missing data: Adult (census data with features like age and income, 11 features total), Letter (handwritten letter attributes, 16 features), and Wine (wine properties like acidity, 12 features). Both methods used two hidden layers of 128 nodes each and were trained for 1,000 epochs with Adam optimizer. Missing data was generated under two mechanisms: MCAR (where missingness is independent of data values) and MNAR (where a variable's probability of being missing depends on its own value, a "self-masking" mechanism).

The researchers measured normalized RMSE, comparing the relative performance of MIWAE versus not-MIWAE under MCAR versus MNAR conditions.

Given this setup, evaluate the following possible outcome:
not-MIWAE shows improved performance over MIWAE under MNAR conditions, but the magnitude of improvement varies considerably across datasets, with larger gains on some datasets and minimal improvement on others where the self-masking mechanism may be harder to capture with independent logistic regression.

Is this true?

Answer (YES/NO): YES